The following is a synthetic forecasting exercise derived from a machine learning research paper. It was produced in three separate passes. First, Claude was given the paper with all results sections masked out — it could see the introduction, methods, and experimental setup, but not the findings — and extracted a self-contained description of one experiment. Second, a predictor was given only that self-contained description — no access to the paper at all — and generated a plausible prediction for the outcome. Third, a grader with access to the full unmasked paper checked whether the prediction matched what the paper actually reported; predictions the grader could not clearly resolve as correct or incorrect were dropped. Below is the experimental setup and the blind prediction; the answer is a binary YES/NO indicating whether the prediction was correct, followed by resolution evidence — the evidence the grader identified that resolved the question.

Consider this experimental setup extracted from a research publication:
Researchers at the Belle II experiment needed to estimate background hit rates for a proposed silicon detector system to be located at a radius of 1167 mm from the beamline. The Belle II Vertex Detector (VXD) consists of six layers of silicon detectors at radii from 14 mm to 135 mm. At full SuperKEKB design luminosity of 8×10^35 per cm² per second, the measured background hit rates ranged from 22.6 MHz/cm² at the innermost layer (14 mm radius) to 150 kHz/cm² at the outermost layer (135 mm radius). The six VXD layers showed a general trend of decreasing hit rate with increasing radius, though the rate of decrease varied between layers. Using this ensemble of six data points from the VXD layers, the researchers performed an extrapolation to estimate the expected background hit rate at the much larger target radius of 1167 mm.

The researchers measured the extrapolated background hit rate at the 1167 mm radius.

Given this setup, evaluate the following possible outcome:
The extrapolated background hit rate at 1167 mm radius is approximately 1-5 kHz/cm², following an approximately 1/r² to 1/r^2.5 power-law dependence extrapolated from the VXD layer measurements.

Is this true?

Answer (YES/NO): YES